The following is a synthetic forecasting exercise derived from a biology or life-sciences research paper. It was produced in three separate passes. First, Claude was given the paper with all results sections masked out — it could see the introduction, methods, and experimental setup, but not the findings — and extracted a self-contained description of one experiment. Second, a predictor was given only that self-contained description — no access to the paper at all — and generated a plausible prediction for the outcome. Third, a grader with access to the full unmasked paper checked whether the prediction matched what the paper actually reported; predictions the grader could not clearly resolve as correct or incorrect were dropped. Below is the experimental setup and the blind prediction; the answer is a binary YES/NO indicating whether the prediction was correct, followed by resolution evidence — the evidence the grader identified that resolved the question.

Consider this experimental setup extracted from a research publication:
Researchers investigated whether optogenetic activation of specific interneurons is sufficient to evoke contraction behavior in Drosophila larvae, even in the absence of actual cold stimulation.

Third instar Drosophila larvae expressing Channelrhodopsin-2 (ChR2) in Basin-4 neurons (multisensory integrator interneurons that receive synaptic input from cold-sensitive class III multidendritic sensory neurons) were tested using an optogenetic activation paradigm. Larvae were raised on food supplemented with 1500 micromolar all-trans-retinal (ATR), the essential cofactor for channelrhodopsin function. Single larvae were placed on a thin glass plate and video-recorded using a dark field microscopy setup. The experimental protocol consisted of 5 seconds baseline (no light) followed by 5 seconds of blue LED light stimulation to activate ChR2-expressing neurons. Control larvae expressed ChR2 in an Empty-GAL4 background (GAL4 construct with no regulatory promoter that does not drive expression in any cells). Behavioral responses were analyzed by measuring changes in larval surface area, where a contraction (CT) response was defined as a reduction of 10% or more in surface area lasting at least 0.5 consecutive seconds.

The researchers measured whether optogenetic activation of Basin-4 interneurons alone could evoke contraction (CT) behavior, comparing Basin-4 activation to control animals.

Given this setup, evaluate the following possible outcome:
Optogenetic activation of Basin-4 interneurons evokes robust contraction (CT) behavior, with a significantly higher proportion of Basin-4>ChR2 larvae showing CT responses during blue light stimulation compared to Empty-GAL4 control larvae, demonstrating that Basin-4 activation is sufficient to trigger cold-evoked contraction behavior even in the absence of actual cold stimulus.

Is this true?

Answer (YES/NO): NO